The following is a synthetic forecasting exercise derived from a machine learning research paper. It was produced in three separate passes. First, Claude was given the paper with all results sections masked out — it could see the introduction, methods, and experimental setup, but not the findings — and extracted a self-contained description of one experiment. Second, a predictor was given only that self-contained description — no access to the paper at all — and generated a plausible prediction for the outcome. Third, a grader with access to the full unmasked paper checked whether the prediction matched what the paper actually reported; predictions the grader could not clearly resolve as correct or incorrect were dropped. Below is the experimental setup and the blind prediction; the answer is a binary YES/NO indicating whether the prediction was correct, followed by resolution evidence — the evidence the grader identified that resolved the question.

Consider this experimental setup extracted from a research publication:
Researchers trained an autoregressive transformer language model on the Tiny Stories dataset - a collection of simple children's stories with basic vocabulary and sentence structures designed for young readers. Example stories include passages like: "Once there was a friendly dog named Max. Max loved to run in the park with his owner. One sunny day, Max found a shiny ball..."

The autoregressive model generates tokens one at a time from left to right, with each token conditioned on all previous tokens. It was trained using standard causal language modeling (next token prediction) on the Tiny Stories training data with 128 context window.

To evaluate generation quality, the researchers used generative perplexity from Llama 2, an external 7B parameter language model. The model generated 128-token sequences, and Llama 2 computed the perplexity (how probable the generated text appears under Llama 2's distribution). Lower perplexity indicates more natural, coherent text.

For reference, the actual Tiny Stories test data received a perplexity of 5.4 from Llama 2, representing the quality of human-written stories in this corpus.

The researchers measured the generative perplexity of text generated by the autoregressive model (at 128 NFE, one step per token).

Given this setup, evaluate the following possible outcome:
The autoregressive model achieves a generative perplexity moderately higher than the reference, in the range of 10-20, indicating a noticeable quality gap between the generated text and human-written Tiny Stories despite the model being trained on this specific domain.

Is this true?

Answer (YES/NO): NO